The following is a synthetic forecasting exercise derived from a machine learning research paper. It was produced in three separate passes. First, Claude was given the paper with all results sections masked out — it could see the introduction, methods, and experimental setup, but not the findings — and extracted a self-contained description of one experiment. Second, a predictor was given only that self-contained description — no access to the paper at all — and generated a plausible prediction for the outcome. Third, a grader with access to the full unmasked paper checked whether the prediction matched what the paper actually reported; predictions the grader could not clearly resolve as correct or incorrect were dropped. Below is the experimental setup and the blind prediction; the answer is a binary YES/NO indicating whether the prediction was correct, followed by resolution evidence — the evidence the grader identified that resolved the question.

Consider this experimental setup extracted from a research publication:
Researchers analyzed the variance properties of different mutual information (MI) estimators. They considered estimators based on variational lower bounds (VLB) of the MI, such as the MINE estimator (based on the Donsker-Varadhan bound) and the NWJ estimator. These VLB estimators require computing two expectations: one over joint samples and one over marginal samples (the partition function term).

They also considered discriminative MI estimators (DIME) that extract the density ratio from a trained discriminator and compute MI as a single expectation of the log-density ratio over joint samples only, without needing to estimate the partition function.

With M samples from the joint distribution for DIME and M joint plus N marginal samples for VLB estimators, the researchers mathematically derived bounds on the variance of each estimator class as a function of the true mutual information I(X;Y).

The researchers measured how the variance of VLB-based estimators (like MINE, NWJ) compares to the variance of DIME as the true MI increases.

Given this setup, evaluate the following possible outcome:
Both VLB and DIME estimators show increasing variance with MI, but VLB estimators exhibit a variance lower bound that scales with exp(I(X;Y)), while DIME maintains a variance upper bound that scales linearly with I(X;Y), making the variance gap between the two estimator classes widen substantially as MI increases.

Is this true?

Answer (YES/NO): NO